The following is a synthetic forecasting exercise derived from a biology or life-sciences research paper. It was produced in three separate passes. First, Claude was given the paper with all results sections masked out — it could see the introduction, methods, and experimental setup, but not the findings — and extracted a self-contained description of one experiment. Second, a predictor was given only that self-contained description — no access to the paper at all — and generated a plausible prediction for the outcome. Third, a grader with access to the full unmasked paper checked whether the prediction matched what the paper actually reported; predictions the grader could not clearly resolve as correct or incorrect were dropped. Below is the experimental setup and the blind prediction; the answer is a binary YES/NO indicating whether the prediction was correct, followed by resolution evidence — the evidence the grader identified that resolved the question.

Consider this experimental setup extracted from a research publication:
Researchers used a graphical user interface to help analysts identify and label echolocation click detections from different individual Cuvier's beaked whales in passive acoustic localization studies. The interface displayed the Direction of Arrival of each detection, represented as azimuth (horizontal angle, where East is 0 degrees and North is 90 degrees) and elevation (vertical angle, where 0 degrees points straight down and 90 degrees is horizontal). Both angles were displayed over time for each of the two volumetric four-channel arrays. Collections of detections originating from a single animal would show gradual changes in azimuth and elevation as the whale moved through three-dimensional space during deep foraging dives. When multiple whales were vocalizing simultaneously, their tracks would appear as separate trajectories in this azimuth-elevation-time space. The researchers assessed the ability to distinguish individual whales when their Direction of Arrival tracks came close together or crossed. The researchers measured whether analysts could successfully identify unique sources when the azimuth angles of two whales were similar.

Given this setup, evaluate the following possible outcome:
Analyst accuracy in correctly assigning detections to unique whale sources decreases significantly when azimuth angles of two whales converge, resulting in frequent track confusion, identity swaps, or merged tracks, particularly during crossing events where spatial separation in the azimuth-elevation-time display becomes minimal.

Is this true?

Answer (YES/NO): NO